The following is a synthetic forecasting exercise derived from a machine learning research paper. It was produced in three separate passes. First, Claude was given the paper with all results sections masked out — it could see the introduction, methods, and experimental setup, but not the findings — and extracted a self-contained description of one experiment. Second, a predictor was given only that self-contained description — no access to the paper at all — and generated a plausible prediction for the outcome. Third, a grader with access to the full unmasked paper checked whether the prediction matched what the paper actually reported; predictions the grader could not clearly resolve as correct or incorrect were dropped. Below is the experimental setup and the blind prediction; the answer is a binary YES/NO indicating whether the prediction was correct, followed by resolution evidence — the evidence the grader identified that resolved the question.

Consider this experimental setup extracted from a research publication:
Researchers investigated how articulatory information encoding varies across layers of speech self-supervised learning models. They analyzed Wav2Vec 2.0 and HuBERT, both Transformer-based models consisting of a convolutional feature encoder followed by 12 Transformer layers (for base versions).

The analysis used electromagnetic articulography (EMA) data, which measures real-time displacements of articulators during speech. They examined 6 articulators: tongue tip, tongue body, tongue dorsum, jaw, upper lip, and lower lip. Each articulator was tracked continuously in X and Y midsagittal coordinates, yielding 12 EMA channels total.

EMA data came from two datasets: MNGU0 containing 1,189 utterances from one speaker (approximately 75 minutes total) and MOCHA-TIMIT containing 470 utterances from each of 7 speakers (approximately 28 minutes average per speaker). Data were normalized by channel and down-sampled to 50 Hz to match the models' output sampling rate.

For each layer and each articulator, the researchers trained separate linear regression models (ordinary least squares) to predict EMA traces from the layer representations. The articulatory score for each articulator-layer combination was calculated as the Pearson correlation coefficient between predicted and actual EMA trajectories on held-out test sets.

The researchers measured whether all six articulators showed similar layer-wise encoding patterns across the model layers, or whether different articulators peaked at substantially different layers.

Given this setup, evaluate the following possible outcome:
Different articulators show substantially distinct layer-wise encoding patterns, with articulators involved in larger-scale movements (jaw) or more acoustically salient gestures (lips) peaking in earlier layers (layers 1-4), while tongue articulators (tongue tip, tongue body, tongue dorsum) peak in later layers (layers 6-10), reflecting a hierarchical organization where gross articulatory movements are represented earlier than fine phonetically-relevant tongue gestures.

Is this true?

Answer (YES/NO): NO